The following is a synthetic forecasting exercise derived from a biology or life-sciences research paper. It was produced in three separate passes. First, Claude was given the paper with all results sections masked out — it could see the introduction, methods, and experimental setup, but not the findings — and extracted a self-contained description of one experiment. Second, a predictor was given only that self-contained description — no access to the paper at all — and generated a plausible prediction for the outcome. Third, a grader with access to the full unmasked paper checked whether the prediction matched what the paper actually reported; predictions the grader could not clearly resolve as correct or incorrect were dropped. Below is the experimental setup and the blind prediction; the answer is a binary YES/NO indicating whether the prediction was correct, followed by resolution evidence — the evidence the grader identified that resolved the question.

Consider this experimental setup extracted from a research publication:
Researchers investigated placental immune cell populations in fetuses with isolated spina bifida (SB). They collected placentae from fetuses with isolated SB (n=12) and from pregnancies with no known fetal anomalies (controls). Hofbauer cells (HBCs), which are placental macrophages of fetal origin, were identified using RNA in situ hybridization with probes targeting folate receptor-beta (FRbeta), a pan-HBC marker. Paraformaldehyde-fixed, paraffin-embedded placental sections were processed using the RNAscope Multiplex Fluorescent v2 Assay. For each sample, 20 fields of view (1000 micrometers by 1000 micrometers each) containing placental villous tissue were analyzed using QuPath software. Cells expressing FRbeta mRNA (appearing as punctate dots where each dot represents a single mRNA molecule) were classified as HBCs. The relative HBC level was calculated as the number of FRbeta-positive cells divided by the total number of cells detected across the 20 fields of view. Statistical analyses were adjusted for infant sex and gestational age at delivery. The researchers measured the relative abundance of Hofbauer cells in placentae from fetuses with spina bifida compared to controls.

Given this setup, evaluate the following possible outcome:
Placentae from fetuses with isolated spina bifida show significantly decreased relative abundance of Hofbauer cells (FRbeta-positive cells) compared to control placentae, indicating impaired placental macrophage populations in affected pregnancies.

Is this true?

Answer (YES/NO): NO